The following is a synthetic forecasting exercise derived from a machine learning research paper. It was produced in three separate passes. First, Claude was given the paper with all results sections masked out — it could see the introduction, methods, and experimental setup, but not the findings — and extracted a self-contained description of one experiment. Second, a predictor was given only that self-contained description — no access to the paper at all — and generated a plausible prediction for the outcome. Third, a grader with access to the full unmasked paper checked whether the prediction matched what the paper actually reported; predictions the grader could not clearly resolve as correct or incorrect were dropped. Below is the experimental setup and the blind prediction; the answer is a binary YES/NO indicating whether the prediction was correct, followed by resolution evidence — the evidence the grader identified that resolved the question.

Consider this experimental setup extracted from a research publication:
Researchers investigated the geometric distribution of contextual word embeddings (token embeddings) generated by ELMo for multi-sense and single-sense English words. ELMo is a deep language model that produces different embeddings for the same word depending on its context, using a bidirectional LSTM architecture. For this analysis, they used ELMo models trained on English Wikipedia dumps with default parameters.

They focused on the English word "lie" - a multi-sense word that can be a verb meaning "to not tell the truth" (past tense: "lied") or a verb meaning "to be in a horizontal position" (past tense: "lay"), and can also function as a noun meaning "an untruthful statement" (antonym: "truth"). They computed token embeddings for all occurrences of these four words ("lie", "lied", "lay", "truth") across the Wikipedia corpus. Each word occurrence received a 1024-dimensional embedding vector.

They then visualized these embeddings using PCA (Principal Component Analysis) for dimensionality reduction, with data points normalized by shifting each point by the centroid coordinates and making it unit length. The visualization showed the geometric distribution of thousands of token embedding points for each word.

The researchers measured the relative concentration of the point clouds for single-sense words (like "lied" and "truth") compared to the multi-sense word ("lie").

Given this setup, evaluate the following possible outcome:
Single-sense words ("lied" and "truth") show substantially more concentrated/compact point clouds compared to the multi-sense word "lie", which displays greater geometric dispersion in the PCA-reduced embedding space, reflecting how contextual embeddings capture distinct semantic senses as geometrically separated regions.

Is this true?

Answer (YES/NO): YES